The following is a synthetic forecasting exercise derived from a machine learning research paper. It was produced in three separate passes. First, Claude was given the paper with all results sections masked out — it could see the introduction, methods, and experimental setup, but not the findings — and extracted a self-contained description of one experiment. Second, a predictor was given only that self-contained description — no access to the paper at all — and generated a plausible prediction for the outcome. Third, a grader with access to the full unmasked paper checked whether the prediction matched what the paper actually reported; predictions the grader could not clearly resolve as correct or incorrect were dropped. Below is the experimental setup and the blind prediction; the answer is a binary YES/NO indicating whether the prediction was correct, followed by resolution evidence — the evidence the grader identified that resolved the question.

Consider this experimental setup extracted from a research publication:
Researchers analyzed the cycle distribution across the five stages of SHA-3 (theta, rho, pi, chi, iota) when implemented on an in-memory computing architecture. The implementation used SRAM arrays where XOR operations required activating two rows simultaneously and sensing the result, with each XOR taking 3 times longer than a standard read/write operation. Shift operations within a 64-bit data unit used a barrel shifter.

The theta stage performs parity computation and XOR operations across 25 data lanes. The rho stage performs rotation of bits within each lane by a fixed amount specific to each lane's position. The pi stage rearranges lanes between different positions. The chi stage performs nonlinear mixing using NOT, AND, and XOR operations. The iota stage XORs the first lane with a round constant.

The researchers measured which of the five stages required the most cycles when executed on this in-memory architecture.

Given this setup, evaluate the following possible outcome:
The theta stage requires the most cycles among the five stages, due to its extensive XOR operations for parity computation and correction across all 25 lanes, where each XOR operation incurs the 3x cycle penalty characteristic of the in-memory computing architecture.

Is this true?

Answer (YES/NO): NO